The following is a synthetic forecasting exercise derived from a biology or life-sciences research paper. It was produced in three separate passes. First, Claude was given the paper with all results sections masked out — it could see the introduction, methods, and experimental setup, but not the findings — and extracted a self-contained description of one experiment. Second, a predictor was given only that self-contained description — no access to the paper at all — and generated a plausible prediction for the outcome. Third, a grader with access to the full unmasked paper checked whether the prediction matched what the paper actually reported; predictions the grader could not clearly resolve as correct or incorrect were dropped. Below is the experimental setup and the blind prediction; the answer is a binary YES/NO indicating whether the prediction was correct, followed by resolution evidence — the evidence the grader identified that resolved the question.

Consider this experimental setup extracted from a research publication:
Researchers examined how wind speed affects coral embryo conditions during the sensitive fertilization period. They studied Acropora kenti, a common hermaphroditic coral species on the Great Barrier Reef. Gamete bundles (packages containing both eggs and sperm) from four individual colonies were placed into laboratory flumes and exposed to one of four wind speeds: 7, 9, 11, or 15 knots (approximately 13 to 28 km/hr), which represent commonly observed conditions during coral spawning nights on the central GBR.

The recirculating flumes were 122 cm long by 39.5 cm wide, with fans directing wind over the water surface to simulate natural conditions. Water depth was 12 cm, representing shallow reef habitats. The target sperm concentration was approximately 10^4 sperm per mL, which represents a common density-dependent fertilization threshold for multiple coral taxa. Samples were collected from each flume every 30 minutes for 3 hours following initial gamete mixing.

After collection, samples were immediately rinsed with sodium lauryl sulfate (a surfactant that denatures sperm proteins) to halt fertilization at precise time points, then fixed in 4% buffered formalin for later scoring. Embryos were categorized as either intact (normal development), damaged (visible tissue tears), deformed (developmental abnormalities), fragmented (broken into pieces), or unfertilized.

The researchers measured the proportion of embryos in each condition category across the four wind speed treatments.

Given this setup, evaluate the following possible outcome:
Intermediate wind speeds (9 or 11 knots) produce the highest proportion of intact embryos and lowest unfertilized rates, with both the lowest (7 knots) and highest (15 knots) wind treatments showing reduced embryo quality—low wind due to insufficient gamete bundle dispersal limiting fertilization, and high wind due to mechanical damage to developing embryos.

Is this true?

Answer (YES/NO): NO